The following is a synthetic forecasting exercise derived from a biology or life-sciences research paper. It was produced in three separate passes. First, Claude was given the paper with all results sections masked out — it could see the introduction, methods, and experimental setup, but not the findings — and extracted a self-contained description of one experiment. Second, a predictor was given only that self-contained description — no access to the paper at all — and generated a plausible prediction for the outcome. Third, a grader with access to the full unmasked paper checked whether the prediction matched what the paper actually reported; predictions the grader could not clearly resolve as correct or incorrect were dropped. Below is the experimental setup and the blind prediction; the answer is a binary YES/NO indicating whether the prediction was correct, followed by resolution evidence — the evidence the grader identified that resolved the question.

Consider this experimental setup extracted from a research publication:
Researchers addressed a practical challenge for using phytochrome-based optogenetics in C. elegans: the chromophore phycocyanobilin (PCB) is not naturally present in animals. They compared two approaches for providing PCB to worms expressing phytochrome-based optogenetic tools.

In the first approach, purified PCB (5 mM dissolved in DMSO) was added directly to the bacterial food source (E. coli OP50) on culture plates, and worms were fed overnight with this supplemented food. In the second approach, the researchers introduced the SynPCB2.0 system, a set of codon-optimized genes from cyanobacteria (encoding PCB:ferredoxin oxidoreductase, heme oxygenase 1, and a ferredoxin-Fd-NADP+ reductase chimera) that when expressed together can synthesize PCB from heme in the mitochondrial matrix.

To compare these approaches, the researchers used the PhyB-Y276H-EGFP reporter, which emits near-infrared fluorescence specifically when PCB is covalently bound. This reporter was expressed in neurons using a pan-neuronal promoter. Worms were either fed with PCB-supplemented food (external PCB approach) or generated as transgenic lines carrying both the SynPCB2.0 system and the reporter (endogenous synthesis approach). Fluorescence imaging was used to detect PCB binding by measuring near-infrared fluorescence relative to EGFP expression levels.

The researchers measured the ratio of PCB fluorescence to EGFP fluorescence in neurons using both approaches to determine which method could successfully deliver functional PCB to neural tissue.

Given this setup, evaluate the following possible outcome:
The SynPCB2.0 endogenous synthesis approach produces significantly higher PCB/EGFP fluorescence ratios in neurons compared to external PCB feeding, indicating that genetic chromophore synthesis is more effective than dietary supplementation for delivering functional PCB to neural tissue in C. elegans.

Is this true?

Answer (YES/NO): YES